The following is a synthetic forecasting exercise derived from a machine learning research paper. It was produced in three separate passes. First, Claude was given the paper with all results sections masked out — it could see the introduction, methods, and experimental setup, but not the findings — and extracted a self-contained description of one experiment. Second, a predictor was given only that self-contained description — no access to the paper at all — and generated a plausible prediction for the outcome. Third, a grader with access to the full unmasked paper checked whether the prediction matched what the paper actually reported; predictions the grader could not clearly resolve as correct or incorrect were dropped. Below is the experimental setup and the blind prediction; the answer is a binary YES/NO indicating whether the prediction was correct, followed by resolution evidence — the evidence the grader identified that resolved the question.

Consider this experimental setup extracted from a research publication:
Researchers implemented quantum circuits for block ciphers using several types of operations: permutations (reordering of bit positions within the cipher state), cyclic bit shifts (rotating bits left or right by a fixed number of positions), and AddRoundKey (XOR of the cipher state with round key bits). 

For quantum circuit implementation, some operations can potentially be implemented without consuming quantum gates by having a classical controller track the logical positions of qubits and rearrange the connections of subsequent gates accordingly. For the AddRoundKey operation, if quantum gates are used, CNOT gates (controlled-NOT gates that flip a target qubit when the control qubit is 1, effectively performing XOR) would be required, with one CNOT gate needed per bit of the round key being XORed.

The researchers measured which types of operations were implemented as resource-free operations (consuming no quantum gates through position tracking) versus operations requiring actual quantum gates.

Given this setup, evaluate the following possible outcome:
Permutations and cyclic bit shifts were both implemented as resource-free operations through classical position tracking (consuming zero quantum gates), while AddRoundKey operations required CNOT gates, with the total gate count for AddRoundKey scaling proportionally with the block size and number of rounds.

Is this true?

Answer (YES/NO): YES